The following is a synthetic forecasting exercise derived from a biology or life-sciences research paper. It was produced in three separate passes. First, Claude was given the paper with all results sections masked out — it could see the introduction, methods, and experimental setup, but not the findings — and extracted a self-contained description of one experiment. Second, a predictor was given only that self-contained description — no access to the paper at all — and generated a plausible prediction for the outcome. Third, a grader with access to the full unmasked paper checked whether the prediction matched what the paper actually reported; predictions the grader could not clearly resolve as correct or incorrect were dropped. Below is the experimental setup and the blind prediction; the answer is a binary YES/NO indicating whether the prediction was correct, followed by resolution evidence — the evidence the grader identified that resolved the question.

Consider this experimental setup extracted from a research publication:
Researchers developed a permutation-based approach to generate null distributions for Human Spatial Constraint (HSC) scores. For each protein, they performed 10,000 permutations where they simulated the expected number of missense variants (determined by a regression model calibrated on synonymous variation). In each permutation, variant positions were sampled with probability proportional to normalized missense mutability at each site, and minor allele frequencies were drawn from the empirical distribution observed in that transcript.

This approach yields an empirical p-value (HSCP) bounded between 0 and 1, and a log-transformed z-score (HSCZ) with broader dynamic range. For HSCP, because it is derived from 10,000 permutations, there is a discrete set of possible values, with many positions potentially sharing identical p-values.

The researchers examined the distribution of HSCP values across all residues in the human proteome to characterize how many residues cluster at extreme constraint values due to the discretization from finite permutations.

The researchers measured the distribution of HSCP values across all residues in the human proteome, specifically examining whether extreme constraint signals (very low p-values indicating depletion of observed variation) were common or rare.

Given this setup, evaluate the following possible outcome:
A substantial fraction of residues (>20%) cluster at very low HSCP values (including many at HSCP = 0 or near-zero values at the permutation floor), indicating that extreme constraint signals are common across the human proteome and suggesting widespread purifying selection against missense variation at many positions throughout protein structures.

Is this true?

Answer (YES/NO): NO